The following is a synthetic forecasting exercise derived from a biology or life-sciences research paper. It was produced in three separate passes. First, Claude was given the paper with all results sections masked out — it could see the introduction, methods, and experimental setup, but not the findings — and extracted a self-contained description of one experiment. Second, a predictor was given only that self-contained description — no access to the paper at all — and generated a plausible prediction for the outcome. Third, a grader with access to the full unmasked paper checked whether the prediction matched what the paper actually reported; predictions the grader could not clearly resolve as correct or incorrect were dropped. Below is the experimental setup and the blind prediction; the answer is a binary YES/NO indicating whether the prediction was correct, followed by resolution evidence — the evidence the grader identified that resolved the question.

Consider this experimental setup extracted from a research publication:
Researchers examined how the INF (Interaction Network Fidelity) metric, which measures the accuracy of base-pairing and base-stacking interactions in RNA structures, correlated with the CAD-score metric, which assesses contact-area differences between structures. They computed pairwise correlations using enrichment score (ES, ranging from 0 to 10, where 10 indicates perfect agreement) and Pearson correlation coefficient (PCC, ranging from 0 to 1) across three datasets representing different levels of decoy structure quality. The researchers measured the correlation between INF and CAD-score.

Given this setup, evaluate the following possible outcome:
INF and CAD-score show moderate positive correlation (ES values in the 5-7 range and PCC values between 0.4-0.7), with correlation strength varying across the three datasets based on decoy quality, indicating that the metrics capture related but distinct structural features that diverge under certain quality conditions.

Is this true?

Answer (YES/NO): NO